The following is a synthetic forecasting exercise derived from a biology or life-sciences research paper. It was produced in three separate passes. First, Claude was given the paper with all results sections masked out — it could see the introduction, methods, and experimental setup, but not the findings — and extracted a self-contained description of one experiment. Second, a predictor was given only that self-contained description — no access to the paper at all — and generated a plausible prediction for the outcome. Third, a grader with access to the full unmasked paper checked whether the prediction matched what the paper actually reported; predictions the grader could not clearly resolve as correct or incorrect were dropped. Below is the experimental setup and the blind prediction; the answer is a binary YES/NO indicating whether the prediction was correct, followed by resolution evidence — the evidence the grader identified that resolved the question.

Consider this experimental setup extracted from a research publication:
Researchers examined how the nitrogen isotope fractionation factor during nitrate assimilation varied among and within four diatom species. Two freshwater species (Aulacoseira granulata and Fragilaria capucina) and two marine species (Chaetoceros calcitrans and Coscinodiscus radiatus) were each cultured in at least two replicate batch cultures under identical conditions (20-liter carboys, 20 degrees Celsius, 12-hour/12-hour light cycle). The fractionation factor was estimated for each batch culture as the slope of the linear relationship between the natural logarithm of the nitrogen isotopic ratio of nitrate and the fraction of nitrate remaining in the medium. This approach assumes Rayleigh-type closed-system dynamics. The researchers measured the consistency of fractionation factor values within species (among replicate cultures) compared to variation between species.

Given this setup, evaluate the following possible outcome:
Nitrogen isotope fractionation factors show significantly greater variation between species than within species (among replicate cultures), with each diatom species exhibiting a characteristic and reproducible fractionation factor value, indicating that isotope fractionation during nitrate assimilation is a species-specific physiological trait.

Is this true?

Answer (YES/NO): YES